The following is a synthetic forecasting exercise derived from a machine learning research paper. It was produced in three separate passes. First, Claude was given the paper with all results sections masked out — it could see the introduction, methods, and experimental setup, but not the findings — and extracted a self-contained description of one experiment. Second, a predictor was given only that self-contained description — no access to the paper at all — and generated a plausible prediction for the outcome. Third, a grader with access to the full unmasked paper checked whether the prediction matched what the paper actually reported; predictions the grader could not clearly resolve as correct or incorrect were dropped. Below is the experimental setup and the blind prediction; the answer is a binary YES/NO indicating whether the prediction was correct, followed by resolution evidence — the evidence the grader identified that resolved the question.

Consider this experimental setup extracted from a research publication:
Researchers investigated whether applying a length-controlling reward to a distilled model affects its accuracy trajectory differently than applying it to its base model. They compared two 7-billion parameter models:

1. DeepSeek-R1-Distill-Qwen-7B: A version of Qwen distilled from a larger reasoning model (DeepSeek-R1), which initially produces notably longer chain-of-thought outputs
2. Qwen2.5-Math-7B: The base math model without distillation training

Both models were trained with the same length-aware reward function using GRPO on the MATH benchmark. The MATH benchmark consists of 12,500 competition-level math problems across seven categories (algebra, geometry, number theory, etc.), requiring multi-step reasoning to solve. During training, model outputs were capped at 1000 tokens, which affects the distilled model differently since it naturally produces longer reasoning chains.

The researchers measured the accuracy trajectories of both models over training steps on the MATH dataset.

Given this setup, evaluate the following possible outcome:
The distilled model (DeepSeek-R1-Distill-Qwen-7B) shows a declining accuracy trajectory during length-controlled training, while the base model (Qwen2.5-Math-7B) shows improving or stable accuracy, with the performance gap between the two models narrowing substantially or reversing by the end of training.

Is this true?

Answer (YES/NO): NO